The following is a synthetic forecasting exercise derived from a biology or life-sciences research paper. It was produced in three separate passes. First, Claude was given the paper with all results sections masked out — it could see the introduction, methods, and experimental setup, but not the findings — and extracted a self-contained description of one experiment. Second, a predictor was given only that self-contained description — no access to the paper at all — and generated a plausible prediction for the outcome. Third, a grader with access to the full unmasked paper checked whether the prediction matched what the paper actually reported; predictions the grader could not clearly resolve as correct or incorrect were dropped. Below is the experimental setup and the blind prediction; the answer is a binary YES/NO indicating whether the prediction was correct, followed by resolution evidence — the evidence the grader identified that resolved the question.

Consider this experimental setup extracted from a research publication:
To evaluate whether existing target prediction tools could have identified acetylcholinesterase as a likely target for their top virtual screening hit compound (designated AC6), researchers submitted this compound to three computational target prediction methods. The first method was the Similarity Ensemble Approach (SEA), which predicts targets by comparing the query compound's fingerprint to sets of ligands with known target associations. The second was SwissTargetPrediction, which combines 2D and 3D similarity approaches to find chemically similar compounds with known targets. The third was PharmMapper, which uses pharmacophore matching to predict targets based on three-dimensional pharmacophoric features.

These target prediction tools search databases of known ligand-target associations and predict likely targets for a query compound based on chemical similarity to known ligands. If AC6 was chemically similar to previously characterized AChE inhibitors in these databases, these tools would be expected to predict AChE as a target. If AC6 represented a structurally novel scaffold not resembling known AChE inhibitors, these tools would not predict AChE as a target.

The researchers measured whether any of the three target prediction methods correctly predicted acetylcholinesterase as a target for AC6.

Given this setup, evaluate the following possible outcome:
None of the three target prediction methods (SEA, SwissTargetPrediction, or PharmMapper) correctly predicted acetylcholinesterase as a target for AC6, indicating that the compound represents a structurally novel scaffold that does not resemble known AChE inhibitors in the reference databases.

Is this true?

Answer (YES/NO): YES